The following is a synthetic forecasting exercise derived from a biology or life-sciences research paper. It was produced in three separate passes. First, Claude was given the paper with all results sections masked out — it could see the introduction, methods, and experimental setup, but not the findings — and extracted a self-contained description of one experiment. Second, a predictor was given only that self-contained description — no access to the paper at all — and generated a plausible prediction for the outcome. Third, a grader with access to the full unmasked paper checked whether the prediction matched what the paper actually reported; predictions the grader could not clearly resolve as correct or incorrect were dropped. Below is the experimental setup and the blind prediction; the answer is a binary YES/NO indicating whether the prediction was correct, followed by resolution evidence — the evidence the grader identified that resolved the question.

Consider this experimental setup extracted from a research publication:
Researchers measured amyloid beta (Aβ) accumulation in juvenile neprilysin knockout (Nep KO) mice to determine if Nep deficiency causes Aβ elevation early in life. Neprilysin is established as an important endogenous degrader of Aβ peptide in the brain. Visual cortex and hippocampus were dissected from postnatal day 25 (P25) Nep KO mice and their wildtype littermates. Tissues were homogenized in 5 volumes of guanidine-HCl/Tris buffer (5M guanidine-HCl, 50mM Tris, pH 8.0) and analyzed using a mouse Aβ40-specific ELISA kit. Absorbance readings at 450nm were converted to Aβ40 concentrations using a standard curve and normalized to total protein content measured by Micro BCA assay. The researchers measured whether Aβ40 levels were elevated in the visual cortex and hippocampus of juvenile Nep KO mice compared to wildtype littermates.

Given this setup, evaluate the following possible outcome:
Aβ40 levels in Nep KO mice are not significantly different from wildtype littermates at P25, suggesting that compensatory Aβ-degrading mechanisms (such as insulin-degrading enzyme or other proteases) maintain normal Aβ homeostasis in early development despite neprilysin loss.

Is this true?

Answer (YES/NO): NO